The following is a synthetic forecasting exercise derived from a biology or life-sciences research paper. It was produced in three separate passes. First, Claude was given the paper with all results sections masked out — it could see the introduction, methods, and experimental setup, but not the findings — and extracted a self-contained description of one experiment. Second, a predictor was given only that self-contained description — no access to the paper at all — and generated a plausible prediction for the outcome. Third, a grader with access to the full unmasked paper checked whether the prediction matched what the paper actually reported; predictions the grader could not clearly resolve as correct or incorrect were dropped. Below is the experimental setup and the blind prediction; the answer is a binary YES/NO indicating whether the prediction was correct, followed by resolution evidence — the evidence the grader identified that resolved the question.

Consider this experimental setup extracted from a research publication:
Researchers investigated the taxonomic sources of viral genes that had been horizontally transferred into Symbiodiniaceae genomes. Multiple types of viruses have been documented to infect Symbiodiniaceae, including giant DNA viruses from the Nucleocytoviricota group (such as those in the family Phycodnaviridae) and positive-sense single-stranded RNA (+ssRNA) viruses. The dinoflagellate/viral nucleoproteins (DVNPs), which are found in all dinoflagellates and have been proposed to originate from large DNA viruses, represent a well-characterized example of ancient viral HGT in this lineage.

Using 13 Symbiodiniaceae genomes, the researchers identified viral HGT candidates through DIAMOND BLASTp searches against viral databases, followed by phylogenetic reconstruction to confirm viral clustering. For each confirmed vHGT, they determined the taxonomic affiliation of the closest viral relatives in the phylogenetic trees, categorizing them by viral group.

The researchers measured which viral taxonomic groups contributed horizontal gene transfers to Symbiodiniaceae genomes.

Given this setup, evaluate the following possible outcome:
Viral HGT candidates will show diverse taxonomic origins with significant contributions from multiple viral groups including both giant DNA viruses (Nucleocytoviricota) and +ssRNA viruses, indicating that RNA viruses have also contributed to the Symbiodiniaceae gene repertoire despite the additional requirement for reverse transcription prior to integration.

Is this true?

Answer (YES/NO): YES